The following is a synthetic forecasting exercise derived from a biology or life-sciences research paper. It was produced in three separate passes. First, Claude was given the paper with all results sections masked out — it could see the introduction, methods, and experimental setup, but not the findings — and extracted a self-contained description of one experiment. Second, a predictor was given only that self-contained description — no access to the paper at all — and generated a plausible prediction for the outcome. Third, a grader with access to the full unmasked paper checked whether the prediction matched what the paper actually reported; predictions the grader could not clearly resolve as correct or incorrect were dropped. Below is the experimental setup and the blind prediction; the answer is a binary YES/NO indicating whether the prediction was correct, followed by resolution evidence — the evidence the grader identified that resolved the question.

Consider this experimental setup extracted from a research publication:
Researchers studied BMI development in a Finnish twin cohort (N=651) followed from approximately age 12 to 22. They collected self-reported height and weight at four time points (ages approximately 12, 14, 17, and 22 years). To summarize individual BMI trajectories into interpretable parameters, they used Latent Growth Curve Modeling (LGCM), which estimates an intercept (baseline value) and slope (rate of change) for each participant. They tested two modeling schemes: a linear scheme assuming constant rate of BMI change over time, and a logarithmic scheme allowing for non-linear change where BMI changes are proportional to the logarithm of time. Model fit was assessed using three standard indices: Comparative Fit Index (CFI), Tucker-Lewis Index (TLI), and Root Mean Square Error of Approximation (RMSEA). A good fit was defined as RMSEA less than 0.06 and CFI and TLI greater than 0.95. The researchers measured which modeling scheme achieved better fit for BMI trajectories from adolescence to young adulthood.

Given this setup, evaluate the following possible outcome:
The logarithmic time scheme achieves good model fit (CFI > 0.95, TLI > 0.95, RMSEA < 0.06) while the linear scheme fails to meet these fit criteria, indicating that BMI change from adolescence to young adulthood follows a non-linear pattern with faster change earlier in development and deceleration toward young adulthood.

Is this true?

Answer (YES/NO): YES